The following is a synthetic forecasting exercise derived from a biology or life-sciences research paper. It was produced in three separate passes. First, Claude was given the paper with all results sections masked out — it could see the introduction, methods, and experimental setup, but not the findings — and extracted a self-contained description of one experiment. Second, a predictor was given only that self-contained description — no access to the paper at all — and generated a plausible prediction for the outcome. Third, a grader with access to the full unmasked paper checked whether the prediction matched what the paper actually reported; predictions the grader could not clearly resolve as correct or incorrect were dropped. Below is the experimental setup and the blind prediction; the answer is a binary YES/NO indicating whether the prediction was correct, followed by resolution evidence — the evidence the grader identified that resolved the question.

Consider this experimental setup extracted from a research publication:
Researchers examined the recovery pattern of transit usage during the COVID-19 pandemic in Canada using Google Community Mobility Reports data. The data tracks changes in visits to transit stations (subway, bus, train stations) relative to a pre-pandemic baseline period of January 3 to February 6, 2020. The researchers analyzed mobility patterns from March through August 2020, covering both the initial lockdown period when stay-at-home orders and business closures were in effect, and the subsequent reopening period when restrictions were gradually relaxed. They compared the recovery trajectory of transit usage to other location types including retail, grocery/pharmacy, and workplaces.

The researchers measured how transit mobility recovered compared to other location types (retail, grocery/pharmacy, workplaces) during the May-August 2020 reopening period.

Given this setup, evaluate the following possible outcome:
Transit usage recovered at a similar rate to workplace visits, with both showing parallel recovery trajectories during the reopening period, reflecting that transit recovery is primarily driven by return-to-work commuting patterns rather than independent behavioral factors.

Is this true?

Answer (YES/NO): NO